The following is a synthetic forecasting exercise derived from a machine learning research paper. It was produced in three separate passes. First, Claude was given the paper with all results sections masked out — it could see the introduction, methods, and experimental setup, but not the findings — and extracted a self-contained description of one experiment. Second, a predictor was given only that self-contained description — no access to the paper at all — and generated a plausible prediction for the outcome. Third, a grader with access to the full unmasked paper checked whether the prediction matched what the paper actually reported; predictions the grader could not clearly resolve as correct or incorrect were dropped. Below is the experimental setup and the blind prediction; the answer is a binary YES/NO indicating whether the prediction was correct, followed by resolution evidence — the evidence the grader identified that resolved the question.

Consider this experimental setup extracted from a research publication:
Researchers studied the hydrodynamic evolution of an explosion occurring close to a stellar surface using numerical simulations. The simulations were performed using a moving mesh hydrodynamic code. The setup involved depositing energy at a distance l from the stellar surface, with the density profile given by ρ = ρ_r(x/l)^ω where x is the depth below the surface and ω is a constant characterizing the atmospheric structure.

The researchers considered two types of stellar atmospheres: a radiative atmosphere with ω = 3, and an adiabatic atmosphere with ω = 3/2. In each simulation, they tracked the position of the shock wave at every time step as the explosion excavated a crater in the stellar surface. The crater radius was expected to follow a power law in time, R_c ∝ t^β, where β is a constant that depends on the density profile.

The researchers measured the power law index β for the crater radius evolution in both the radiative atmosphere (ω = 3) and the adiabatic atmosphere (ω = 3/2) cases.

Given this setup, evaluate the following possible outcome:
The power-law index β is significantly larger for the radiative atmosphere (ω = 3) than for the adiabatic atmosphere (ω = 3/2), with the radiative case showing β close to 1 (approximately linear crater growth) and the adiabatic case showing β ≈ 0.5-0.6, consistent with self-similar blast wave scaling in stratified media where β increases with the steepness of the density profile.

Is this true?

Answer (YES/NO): NO